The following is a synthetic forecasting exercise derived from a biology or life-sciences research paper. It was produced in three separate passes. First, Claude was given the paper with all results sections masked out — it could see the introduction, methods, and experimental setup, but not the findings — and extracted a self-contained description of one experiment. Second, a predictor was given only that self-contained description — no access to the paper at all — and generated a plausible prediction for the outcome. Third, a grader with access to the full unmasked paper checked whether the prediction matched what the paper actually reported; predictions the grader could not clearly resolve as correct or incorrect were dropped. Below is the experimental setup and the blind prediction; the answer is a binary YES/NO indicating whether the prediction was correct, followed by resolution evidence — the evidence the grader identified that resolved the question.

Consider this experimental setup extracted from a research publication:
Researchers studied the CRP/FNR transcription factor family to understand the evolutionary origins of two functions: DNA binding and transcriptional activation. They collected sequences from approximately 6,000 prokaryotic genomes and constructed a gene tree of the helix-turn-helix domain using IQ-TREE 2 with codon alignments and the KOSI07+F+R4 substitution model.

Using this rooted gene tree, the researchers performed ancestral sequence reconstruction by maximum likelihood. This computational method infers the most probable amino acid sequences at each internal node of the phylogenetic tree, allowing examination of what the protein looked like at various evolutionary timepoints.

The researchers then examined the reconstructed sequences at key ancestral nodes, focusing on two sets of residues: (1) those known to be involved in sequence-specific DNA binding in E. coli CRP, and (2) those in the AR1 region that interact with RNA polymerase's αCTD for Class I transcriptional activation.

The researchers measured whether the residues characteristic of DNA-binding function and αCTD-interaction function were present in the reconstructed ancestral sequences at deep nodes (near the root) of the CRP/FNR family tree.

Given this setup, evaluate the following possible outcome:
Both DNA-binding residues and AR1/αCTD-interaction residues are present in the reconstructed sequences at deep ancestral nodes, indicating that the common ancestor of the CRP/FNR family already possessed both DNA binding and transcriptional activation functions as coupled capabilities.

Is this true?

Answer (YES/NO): NO